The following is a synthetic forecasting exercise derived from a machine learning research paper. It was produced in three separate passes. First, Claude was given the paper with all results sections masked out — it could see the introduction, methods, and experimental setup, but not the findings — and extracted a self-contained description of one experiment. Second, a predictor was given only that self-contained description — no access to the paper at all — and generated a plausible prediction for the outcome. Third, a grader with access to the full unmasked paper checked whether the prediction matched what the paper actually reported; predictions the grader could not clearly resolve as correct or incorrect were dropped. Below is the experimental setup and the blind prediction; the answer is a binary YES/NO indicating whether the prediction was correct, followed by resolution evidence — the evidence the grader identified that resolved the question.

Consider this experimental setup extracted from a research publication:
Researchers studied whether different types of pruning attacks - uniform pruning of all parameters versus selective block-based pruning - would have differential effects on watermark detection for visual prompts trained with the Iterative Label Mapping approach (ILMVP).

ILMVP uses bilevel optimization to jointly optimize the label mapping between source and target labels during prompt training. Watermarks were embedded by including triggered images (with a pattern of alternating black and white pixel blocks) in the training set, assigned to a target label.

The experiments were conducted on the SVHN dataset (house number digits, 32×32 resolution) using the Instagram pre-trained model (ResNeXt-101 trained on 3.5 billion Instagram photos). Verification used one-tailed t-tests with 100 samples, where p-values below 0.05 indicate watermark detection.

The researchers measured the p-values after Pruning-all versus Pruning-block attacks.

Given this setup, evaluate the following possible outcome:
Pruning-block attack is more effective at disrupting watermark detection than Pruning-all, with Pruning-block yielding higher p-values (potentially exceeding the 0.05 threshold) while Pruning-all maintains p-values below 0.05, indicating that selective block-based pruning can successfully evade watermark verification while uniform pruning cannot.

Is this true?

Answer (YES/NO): NO